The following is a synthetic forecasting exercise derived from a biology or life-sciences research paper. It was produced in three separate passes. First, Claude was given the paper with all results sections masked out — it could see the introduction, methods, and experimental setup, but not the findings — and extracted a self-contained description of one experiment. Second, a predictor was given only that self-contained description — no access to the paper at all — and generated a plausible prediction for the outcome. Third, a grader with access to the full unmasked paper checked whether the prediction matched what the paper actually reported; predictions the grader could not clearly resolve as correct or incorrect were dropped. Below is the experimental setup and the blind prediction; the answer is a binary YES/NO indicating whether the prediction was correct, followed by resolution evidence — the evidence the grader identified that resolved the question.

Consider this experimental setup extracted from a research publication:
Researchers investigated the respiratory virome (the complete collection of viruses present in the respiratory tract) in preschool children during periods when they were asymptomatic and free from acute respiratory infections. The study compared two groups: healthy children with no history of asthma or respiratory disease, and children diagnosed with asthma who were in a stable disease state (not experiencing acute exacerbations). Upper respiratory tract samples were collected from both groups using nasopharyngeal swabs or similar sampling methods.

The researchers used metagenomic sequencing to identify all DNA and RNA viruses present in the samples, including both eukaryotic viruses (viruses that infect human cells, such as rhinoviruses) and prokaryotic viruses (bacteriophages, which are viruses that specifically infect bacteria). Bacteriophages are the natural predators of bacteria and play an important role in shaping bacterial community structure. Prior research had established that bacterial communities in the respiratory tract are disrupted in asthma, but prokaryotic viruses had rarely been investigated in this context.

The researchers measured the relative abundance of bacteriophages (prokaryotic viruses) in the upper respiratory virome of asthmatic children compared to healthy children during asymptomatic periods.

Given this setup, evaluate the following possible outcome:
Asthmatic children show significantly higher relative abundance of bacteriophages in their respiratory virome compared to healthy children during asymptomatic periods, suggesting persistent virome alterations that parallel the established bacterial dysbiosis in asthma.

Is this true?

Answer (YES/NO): NO